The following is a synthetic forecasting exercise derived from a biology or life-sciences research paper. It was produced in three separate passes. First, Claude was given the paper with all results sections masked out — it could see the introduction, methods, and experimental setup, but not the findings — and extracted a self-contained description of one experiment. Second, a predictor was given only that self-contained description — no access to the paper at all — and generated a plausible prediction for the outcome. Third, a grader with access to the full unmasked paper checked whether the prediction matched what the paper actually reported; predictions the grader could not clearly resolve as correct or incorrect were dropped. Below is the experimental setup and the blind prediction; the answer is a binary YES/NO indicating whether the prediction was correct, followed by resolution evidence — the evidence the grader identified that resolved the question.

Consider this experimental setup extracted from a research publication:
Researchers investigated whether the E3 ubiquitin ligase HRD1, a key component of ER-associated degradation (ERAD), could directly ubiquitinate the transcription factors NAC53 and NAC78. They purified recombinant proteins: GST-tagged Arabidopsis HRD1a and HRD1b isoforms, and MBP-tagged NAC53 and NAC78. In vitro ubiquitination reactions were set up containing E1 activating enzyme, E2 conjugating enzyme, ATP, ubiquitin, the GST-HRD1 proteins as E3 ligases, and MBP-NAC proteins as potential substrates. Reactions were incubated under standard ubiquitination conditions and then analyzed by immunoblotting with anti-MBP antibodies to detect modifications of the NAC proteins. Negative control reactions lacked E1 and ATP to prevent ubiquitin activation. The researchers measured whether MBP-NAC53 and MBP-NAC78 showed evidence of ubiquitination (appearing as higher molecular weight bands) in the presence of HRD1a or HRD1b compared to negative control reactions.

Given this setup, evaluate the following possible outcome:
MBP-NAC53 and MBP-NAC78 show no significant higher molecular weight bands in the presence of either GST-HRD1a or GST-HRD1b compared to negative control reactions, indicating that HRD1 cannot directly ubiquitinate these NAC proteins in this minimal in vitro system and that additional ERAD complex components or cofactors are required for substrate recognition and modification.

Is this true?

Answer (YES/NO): NO